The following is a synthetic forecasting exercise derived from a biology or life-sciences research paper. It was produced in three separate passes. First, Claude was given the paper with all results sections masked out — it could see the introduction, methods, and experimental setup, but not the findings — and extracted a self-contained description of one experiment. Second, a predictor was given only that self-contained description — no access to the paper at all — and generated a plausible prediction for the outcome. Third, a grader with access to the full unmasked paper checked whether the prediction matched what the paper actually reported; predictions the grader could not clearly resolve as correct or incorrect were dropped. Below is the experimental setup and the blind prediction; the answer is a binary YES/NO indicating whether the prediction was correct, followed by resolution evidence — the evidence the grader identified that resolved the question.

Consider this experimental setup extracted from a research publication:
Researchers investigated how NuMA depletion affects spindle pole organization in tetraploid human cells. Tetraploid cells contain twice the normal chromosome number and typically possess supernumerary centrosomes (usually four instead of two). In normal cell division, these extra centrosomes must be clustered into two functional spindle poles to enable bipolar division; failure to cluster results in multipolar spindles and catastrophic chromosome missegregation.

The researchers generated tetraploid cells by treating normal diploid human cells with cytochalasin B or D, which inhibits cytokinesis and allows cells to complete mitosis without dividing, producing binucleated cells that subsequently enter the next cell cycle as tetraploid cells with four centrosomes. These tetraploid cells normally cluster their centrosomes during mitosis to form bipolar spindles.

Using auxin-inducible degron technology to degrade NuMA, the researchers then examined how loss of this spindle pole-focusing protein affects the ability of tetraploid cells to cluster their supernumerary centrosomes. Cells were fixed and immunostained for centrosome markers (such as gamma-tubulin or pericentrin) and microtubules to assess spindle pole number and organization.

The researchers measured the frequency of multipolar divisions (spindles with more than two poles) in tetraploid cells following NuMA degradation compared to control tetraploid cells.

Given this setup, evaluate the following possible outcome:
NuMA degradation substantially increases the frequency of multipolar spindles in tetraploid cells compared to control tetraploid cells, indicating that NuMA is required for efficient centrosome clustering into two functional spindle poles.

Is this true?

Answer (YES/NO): YES